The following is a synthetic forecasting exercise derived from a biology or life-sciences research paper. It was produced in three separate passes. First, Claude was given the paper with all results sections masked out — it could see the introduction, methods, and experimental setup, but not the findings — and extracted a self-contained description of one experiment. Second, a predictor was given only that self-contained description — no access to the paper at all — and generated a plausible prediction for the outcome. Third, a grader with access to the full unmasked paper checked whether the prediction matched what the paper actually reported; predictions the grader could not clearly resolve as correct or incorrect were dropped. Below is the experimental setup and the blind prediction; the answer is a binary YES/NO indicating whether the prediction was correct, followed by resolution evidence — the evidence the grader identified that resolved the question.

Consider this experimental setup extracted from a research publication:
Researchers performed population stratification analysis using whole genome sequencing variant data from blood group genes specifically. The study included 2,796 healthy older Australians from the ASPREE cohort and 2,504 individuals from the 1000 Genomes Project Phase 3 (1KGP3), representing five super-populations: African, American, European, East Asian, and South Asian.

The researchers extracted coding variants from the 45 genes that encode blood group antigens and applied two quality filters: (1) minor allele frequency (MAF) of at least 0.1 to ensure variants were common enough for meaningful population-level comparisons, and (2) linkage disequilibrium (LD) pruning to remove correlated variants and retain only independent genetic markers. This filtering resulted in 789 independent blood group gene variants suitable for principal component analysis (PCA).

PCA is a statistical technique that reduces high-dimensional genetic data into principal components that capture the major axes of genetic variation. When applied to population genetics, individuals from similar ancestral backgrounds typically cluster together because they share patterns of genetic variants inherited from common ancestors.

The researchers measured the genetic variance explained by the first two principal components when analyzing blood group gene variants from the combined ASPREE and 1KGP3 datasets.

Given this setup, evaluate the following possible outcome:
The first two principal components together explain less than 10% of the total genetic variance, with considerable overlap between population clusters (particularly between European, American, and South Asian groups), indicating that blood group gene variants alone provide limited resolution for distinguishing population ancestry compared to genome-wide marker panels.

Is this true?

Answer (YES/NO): NO